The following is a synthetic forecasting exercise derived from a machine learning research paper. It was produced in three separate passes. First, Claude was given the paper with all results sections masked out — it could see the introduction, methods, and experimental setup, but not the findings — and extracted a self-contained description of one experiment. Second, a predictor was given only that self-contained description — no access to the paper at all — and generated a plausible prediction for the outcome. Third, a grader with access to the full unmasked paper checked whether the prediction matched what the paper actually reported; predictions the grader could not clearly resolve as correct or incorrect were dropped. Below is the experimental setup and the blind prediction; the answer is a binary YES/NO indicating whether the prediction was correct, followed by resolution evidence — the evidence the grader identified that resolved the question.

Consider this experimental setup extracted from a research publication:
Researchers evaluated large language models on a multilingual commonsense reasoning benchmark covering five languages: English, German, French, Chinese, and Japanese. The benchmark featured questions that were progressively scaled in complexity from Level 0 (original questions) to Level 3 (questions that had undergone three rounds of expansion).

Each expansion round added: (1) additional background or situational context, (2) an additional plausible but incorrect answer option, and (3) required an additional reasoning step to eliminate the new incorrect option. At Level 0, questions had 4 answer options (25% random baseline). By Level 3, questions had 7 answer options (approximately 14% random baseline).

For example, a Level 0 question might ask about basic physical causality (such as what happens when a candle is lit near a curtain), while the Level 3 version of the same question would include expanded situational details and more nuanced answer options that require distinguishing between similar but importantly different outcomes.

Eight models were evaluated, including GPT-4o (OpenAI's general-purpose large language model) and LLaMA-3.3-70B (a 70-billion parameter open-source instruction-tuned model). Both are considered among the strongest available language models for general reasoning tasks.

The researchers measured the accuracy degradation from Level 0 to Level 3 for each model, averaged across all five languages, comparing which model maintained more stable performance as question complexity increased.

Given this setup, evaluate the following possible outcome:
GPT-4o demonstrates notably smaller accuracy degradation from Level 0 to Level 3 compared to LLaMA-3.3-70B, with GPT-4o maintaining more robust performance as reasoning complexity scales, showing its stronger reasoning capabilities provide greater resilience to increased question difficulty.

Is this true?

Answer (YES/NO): NO